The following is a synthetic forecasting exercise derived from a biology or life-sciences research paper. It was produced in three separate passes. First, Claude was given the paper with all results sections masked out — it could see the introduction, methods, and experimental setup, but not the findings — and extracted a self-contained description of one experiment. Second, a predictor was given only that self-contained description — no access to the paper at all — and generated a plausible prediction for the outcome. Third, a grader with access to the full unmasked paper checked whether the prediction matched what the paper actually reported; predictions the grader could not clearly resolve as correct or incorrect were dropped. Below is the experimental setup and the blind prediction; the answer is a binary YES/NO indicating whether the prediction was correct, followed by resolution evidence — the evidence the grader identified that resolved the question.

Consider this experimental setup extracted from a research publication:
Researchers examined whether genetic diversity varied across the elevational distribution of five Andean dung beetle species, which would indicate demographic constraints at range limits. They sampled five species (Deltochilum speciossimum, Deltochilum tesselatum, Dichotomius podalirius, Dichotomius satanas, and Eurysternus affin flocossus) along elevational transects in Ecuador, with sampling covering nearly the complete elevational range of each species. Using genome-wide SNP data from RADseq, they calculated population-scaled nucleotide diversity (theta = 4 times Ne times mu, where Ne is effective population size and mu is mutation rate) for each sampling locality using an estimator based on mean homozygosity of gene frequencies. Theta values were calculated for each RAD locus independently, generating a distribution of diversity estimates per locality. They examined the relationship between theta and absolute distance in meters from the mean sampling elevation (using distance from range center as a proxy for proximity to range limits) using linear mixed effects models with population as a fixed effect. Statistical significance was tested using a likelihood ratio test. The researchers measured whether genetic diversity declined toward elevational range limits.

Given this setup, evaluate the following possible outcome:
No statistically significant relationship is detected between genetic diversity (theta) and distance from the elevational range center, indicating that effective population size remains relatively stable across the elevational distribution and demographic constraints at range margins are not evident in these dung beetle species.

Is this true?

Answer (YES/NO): YES